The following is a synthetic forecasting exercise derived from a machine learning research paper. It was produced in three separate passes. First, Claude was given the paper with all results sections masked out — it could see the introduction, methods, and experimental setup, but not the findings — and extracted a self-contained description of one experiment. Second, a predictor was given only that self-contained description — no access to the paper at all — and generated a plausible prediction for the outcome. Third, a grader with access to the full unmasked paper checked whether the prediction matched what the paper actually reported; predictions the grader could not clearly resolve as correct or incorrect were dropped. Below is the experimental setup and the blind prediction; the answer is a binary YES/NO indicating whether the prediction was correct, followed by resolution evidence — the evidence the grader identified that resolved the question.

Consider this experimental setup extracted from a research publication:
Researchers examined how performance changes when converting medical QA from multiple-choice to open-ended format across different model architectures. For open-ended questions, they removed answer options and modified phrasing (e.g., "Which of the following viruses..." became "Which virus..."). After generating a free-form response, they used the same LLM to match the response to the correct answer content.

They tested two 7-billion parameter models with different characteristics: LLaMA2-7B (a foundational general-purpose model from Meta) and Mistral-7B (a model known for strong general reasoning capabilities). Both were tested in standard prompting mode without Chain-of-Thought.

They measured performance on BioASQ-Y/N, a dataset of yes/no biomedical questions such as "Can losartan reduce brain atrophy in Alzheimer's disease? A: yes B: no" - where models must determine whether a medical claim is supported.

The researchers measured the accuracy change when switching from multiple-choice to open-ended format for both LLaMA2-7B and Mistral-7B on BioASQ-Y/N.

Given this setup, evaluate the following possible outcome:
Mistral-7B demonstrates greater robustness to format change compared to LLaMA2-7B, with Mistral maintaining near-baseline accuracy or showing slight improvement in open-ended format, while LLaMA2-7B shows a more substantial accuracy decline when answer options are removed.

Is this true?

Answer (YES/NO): NO